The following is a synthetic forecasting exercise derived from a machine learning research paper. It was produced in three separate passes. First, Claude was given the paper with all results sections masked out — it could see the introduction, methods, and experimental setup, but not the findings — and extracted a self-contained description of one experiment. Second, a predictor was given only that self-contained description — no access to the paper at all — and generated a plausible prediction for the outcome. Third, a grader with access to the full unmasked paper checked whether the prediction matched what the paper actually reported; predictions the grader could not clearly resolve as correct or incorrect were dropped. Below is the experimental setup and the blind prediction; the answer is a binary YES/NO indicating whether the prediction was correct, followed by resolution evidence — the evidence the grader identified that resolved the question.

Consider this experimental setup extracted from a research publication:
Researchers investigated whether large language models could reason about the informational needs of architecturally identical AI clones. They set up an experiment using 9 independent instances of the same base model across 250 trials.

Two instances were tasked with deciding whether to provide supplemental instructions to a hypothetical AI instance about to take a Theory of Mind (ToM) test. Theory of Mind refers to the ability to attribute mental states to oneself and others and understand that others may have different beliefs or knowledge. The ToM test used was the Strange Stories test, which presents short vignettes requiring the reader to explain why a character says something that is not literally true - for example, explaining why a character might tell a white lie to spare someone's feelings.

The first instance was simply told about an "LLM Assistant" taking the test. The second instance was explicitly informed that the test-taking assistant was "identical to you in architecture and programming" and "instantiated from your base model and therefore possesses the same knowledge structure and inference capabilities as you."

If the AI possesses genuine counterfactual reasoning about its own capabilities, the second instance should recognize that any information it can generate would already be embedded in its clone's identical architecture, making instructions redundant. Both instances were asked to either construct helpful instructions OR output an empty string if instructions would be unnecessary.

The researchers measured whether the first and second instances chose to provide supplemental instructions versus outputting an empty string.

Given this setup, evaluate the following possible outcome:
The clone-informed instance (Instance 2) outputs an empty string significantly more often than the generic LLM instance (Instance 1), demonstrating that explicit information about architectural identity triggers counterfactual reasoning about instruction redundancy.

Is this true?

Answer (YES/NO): NO